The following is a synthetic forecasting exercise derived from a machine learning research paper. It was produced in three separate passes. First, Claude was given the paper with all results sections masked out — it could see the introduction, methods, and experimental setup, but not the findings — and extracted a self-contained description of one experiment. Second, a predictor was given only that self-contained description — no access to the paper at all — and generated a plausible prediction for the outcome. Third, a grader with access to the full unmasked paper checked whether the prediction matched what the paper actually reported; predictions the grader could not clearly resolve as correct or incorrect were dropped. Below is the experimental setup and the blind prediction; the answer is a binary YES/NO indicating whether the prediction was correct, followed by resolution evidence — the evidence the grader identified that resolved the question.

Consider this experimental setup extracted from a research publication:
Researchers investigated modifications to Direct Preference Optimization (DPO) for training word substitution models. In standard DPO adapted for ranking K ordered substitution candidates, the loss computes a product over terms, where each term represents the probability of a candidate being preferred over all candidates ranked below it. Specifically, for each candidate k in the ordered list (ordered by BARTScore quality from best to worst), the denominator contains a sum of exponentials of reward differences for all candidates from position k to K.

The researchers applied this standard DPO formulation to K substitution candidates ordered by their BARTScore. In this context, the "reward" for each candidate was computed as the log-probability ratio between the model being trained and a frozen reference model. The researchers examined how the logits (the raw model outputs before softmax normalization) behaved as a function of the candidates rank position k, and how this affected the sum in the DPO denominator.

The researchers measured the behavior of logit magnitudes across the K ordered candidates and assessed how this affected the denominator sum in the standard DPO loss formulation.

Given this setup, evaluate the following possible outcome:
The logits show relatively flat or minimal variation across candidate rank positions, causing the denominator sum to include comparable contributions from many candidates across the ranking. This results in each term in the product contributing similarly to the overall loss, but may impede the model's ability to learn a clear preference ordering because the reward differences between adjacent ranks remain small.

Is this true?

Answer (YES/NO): NO